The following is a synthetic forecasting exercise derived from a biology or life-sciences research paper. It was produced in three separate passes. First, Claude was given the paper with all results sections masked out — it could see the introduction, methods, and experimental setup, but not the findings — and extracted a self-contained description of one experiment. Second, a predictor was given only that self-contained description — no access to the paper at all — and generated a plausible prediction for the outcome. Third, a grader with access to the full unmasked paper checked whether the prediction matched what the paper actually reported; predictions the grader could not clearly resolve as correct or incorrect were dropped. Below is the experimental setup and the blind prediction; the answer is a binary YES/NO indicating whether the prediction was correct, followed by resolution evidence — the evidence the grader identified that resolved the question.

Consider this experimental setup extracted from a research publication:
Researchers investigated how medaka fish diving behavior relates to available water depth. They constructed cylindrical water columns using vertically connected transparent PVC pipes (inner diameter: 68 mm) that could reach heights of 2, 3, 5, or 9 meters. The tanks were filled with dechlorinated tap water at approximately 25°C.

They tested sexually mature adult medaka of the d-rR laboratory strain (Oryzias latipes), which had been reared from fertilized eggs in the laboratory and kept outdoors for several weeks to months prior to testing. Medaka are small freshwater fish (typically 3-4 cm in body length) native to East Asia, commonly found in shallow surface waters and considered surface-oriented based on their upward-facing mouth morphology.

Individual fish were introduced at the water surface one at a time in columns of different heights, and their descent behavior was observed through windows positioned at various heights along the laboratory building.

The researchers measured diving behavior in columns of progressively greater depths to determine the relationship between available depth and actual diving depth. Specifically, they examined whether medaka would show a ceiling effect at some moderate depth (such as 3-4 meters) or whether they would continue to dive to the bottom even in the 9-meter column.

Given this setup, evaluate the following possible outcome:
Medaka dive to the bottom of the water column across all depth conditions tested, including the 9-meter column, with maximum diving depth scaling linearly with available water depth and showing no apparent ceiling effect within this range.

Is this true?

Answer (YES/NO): YES